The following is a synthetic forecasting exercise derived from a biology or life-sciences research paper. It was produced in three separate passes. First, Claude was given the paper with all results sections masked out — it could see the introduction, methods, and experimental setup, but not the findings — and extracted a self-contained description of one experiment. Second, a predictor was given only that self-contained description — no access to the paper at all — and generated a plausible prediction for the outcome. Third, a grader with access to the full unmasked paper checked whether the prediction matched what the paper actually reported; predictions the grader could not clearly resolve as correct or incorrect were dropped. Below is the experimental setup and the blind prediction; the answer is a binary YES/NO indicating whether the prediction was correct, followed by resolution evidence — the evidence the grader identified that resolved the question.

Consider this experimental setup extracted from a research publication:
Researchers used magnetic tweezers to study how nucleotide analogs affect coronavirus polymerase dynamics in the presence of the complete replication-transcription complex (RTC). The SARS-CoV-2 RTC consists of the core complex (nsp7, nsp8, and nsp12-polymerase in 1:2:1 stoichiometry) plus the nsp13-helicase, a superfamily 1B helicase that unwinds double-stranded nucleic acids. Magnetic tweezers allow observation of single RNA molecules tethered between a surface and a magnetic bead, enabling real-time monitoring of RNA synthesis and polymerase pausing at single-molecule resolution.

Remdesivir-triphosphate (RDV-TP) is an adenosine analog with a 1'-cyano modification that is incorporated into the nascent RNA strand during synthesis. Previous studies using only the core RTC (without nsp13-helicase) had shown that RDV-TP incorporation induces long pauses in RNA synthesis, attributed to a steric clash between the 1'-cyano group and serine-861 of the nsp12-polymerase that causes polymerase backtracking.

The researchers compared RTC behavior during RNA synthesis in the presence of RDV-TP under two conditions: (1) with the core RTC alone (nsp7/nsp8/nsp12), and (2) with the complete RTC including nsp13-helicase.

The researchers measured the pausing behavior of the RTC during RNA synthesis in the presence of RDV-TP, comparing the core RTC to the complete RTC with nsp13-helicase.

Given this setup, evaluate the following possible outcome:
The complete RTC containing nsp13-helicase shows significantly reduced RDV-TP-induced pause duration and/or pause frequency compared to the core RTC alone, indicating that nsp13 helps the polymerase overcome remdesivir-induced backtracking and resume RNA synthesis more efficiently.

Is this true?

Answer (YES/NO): YES